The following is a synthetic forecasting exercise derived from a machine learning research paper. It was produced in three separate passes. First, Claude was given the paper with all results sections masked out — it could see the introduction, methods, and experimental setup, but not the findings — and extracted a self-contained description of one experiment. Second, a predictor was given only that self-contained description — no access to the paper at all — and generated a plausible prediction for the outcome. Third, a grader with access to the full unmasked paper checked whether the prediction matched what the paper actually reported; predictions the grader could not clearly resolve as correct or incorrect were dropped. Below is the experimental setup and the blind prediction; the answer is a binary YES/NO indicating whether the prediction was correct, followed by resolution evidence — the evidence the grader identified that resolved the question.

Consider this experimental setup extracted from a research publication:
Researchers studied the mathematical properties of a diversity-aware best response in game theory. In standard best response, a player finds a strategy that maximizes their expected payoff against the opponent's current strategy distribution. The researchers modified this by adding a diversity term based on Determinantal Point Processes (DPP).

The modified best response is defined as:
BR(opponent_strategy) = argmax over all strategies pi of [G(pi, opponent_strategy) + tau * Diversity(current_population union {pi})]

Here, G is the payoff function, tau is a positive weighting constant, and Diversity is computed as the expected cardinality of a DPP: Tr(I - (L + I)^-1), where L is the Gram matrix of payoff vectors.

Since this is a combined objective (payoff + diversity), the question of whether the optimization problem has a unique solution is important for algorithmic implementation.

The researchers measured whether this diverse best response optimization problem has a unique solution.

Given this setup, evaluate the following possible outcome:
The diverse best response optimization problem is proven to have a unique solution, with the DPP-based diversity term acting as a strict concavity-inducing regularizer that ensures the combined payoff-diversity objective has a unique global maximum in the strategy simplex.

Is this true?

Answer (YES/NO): YES